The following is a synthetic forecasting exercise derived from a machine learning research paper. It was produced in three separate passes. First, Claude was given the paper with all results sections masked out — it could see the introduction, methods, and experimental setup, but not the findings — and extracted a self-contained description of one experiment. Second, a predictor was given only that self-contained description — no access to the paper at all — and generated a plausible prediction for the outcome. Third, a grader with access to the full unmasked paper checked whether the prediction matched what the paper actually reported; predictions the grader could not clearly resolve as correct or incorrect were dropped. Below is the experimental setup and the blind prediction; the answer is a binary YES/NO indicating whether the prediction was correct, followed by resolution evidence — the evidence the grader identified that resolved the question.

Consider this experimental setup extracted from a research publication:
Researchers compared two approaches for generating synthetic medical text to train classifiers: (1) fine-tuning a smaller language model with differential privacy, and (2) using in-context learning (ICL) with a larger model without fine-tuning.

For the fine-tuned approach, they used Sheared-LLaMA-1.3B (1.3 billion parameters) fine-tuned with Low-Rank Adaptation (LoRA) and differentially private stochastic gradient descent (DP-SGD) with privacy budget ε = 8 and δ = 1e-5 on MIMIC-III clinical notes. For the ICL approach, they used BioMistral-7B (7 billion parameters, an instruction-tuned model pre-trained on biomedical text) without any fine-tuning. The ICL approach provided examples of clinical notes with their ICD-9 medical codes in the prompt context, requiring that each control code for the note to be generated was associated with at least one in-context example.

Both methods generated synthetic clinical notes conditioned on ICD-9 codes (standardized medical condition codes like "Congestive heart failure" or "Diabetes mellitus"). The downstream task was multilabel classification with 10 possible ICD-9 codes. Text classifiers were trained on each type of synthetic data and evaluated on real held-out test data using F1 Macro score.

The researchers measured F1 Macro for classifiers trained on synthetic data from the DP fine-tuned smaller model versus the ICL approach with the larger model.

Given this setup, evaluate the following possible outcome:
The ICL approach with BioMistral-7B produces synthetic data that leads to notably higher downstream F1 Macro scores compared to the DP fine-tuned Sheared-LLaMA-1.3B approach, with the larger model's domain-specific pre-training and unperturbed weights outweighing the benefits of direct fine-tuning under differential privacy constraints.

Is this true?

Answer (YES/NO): YES